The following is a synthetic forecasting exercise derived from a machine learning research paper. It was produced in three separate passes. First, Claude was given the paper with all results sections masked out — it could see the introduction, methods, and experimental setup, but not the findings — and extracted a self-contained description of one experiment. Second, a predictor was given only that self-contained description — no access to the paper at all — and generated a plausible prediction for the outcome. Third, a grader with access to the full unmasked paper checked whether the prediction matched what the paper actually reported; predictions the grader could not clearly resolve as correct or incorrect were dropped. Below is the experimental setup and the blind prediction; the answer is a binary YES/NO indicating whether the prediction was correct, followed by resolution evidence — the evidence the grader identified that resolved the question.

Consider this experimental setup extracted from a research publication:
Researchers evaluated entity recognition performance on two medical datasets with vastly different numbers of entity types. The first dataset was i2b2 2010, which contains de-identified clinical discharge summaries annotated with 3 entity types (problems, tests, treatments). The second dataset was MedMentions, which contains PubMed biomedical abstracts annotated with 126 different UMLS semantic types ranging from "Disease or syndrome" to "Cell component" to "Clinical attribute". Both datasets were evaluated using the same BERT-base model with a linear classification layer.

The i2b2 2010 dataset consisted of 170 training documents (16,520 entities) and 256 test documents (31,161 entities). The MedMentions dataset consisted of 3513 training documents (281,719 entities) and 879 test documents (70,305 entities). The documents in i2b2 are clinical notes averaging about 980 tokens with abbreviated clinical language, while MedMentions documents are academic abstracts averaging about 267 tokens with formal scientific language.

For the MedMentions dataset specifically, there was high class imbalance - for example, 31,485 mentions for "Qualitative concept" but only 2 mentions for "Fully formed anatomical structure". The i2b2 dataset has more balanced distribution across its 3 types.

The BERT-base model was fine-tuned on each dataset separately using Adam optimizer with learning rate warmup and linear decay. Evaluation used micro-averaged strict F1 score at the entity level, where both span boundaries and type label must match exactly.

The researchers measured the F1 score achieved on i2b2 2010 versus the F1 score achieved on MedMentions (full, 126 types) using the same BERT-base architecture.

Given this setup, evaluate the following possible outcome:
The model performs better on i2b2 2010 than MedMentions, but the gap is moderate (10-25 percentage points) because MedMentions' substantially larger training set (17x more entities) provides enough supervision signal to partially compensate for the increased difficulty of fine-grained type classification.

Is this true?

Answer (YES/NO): NO